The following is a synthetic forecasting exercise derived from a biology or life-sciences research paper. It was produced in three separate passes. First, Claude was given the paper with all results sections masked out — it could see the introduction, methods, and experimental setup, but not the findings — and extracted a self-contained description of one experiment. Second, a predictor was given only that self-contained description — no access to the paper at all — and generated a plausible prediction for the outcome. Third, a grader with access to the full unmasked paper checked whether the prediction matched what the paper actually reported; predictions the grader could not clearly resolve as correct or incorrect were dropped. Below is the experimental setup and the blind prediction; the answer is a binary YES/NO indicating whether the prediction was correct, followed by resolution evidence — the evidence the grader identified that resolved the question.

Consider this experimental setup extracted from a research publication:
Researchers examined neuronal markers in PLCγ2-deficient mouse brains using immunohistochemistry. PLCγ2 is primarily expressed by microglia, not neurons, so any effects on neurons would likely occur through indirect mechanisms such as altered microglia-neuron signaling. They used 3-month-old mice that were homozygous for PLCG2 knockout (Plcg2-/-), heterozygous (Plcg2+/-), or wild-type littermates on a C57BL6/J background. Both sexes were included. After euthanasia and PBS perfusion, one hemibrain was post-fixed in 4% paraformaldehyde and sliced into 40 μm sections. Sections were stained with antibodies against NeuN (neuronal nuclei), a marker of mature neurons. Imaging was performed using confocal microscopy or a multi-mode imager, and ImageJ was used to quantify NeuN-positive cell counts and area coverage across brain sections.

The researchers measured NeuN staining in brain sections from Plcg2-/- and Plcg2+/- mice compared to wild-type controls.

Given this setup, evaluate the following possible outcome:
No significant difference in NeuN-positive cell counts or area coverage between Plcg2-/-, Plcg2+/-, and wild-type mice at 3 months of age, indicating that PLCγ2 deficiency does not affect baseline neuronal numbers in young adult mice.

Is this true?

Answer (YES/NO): YES